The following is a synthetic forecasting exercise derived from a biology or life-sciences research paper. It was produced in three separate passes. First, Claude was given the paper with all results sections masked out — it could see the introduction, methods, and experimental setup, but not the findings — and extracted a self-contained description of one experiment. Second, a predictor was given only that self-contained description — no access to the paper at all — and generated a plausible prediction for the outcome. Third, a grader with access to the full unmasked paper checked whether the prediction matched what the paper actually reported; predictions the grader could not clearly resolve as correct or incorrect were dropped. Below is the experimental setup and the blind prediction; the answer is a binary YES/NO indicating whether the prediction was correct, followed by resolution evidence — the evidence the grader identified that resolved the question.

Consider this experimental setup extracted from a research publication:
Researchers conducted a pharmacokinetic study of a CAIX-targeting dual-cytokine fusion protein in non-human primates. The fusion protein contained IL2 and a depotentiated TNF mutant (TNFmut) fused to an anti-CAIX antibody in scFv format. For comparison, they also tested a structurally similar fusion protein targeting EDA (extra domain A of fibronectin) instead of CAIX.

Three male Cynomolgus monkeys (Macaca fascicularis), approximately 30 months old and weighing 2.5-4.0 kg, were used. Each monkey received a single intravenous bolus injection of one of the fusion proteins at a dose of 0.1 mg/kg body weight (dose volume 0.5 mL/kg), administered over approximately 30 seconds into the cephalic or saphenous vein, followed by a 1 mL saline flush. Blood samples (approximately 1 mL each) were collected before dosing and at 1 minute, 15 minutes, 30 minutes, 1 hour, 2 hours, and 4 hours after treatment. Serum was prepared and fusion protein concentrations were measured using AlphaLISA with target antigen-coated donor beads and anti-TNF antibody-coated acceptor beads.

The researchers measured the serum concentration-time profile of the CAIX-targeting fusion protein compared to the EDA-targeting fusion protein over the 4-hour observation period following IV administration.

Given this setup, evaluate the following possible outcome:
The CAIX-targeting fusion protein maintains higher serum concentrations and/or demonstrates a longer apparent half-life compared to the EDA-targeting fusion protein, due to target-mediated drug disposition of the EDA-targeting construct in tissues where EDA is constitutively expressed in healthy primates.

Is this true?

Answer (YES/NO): YES